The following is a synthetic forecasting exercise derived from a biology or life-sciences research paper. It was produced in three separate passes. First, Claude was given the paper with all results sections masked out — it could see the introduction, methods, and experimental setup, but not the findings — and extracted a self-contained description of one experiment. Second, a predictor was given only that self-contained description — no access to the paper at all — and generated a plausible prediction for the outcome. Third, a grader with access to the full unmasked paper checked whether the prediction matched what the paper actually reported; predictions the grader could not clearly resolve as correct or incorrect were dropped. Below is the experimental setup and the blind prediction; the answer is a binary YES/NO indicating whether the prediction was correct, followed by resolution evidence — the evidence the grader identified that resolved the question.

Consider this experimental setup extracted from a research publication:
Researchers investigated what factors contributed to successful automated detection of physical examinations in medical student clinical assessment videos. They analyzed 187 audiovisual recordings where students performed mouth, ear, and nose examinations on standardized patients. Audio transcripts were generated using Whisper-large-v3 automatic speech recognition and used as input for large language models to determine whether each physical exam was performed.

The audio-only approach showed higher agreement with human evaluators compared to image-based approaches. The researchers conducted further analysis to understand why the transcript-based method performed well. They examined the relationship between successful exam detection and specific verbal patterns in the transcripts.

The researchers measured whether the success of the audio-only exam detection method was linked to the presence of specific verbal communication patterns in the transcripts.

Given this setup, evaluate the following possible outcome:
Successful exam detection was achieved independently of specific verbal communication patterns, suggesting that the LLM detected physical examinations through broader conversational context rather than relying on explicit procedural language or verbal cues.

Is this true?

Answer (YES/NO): NO